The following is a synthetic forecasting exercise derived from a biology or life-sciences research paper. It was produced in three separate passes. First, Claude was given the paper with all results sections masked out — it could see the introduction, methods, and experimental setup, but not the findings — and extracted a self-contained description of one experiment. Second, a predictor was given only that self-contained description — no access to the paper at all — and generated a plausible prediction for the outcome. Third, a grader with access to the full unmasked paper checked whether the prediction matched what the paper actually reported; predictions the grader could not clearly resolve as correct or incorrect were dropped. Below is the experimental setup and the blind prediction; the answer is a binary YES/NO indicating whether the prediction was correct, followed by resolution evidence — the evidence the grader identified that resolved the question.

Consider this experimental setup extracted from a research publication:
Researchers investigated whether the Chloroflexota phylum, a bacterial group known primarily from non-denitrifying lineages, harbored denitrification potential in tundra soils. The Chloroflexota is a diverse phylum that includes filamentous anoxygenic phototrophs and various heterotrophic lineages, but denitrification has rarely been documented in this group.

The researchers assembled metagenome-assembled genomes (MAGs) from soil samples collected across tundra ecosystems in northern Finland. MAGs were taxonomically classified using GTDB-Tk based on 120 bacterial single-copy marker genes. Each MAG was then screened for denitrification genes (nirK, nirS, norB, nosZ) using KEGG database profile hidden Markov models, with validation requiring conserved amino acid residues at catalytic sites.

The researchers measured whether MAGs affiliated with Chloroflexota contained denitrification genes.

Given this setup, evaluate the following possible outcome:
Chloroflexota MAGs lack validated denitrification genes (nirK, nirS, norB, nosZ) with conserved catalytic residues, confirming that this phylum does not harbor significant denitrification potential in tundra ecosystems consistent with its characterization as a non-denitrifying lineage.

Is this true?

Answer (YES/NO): NO